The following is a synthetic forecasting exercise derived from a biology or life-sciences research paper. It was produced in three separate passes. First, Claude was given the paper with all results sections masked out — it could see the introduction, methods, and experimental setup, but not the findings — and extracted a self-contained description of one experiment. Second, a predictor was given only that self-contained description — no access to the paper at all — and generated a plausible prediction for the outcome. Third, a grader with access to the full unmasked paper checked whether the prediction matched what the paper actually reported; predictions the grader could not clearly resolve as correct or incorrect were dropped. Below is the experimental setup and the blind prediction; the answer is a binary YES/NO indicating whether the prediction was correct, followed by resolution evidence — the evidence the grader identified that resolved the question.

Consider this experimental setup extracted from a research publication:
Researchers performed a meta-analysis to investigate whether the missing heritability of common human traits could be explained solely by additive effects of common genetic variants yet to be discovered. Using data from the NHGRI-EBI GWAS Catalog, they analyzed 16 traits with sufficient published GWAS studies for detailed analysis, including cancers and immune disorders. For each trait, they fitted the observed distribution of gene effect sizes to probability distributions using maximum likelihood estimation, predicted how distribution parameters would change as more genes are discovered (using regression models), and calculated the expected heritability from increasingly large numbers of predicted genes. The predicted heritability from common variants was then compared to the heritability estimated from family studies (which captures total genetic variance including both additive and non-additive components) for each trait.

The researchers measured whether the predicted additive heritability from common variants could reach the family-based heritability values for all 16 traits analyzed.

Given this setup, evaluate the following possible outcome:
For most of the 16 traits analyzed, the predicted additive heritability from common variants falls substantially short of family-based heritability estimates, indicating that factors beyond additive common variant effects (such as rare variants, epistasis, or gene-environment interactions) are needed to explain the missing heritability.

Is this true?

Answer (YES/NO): NO